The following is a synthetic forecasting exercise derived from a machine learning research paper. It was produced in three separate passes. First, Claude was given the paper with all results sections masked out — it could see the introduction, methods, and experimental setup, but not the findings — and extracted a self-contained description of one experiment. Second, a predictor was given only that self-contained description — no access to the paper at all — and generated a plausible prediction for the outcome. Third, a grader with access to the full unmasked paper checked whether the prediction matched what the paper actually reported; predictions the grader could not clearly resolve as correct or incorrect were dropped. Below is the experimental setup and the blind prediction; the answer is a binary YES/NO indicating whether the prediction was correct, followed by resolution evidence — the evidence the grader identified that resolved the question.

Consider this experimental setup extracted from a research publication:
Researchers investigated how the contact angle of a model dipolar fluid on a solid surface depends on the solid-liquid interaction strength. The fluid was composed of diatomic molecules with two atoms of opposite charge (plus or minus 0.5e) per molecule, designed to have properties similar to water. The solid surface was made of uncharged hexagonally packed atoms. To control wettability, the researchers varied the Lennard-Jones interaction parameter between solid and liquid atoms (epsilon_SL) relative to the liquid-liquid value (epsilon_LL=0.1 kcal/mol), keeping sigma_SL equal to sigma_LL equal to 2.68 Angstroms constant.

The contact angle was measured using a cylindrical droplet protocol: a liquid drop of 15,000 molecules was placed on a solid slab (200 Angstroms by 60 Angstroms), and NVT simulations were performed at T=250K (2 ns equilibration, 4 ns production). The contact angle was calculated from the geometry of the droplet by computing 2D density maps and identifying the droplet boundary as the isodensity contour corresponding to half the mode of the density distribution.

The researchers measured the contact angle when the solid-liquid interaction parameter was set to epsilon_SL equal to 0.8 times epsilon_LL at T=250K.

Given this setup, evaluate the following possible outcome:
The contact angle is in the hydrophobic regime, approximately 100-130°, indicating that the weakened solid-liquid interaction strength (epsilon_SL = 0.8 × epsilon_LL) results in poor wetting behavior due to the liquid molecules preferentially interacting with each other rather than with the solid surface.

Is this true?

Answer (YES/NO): NO